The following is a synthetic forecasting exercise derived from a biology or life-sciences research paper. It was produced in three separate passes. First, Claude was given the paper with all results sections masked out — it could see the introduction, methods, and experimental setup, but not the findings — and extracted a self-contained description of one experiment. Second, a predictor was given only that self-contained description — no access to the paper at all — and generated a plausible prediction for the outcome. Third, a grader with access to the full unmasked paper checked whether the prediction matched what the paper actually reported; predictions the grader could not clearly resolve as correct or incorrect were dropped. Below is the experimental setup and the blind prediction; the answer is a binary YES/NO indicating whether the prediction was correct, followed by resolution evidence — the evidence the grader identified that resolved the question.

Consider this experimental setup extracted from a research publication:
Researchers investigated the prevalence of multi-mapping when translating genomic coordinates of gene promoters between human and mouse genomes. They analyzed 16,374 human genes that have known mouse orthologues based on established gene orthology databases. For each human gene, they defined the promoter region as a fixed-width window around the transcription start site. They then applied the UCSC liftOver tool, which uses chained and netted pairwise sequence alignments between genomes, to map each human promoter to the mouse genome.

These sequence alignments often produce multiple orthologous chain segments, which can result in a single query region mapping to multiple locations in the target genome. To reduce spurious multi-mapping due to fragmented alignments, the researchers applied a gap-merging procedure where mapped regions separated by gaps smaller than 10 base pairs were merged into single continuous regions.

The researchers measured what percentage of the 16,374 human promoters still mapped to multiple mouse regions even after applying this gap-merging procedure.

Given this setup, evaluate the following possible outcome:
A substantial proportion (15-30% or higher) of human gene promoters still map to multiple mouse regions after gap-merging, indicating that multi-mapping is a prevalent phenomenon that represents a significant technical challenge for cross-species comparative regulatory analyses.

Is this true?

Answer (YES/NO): YES